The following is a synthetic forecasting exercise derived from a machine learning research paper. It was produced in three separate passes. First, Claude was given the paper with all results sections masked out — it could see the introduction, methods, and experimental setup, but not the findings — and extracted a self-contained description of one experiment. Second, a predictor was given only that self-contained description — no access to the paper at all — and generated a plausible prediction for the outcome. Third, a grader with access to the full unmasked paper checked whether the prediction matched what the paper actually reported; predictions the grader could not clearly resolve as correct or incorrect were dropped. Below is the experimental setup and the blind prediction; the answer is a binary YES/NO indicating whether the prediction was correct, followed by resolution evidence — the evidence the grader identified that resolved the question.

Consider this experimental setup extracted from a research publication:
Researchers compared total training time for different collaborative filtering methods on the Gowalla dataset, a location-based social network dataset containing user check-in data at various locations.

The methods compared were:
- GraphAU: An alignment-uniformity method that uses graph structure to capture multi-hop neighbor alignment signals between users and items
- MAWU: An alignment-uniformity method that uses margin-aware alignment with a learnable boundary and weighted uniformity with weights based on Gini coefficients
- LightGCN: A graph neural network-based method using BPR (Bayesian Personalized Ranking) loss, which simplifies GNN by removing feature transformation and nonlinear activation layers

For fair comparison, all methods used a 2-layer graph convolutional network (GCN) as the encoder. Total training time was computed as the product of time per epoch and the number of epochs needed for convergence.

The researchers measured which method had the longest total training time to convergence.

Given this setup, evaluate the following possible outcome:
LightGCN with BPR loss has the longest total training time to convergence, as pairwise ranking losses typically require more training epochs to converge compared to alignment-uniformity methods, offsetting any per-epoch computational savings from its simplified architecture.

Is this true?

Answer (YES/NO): NO